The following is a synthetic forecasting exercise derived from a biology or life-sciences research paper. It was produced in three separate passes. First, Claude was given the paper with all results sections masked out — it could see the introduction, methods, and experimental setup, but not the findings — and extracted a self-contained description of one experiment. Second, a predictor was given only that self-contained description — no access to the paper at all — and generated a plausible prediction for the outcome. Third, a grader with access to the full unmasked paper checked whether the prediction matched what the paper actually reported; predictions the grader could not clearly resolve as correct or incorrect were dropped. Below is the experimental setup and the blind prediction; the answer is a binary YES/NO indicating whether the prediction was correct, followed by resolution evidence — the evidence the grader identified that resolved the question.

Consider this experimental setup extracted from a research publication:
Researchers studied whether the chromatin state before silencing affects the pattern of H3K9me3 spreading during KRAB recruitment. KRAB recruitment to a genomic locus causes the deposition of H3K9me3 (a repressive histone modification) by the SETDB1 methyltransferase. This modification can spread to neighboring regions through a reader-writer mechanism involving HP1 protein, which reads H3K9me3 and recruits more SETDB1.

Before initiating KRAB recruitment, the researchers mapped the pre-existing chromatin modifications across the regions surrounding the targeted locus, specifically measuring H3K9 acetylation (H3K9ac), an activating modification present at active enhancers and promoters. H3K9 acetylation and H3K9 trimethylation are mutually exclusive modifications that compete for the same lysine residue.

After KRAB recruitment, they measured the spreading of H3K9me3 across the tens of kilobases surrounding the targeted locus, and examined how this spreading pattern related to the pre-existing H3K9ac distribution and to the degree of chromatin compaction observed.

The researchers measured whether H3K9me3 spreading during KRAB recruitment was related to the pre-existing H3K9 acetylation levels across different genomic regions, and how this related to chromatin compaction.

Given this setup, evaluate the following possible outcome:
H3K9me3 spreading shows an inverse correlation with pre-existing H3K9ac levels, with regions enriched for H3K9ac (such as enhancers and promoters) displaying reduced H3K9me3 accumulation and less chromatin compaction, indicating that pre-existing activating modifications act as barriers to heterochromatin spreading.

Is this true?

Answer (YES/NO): YES